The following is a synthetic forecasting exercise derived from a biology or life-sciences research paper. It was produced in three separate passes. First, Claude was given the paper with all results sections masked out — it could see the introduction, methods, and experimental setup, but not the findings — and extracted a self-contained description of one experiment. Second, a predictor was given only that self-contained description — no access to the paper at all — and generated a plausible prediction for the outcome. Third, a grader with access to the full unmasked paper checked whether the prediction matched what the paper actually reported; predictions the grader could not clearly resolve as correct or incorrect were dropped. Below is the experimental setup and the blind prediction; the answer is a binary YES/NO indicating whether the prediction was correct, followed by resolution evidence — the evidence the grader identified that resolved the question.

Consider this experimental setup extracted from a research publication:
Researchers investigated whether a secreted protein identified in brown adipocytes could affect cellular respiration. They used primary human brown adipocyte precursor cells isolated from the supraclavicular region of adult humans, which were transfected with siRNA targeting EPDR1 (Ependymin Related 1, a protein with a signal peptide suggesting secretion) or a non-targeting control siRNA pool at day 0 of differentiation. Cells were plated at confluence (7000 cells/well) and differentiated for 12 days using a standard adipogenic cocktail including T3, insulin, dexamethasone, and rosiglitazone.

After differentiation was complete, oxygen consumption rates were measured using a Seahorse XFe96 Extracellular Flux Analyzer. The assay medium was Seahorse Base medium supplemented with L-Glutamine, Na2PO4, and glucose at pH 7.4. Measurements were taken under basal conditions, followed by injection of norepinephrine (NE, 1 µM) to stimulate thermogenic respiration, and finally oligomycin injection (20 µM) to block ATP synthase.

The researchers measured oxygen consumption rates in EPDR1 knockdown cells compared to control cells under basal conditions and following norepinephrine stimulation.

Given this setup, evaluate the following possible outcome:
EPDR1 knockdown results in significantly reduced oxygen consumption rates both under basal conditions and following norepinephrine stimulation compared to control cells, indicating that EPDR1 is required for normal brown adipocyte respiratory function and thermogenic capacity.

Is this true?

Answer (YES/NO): NO